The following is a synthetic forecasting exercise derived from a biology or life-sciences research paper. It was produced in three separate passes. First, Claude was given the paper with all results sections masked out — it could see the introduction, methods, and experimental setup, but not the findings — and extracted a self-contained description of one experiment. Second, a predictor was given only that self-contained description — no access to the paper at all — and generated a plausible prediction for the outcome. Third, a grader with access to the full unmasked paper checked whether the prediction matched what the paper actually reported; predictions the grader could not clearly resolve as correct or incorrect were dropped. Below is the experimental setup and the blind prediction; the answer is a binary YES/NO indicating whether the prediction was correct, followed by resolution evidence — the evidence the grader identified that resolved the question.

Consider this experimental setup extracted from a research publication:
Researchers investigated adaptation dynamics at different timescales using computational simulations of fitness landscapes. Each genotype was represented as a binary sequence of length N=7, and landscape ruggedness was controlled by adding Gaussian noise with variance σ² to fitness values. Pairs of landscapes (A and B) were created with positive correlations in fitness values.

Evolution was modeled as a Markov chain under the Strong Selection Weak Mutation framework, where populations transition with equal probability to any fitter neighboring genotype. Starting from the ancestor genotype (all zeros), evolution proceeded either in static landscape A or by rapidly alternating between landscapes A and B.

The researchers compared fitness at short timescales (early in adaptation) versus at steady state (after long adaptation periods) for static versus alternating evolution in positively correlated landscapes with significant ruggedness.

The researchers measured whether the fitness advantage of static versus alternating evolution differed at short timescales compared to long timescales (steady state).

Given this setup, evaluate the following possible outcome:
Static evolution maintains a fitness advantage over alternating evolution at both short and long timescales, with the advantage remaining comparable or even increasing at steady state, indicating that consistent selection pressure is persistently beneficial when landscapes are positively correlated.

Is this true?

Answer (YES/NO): NO